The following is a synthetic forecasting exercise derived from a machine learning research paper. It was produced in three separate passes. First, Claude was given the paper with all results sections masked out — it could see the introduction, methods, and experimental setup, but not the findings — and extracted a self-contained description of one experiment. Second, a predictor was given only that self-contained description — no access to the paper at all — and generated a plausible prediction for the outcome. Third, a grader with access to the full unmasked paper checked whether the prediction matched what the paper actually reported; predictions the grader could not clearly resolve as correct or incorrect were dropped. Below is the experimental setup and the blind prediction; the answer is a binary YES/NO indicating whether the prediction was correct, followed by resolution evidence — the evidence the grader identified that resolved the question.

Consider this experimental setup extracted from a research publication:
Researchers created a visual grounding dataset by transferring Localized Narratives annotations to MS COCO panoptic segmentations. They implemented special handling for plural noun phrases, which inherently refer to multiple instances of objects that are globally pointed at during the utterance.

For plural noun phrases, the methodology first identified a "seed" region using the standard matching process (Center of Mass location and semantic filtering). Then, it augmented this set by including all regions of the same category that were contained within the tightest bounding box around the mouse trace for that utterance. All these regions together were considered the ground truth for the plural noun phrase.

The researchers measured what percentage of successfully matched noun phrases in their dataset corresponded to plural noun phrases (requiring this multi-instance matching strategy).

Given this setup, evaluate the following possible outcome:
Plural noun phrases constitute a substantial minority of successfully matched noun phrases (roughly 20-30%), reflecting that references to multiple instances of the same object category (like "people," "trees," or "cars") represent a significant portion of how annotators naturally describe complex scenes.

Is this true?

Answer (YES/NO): YES